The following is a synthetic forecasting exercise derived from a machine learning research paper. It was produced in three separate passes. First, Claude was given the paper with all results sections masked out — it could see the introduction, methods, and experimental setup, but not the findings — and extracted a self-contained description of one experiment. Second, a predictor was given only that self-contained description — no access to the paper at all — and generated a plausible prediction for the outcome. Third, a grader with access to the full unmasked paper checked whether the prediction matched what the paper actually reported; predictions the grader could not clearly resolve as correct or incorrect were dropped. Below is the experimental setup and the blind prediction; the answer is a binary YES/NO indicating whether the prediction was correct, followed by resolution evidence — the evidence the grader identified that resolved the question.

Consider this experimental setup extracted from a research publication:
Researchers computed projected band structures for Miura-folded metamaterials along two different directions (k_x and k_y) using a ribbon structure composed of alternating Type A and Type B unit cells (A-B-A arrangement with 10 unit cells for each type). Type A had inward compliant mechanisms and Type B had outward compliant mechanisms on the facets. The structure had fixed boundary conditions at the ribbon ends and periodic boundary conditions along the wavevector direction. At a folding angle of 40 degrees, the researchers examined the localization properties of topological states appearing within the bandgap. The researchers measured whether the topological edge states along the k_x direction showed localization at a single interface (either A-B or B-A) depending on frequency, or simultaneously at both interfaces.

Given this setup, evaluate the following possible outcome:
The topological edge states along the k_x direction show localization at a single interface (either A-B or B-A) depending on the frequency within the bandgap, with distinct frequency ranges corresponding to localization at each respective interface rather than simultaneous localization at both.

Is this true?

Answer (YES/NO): YES